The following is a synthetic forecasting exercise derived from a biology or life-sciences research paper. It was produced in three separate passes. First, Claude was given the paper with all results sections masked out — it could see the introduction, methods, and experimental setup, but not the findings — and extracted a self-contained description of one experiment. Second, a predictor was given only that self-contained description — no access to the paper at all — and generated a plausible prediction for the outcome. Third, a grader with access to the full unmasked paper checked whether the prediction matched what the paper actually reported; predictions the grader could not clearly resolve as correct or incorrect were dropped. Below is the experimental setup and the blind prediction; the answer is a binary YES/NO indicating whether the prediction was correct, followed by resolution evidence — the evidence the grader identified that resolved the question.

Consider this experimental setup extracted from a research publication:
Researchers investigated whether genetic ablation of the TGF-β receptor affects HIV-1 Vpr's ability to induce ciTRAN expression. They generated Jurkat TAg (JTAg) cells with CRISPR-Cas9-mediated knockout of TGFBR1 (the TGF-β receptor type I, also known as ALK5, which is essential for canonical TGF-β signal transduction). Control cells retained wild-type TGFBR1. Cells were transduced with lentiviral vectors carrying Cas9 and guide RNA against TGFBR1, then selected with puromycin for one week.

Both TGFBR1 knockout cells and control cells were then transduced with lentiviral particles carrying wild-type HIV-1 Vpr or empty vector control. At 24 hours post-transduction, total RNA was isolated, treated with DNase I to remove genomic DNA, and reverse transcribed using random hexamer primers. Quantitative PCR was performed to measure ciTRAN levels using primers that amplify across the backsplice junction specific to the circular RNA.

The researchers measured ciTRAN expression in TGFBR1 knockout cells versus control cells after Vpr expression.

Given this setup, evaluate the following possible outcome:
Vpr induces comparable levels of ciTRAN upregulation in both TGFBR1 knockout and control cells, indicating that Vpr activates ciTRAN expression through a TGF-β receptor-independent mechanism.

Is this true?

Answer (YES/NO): NO